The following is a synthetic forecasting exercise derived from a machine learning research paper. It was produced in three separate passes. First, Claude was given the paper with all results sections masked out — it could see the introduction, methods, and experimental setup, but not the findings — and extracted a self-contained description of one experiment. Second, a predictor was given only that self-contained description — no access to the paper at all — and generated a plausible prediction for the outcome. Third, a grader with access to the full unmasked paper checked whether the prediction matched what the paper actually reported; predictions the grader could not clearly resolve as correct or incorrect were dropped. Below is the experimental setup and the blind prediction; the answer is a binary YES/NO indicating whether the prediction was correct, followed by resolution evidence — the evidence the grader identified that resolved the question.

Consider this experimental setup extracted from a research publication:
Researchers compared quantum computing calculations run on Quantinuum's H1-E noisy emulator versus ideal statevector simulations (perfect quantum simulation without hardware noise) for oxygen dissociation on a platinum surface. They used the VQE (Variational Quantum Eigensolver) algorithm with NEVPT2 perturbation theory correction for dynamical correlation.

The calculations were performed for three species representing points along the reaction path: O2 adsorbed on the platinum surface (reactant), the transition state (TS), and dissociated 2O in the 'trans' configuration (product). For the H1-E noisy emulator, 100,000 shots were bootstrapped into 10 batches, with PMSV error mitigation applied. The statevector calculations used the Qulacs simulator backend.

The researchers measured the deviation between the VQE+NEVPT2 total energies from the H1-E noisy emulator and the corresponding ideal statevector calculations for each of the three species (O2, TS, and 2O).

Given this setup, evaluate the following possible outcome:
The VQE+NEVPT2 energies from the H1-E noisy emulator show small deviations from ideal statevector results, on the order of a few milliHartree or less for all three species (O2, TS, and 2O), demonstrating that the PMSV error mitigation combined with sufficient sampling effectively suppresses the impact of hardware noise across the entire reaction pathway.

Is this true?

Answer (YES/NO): NO